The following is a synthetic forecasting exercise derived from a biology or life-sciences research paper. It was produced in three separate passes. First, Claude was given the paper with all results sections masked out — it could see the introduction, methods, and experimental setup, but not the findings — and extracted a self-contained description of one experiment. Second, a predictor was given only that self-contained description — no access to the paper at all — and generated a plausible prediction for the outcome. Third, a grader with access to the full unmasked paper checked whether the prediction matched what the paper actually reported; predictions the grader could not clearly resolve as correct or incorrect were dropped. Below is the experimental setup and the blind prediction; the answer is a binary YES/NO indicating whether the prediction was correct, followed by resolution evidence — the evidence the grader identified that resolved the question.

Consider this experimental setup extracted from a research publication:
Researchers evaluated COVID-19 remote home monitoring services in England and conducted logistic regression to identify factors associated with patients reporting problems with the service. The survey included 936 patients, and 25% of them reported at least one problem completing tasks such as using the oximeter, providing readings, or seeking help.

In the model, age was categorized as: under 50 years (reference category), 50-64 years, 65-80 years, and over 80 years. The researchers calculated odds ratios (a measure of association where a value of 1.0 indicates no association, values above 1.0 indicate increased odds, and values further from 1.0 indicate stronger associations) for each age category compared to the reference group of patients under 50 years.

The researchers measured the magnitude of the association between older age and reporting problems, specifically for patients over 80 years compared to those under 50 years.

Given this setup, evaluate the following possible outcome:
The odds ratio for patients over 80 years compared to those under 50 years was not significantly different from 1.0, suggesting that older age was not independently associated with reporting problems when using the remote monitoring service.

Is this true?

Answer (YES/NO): NO